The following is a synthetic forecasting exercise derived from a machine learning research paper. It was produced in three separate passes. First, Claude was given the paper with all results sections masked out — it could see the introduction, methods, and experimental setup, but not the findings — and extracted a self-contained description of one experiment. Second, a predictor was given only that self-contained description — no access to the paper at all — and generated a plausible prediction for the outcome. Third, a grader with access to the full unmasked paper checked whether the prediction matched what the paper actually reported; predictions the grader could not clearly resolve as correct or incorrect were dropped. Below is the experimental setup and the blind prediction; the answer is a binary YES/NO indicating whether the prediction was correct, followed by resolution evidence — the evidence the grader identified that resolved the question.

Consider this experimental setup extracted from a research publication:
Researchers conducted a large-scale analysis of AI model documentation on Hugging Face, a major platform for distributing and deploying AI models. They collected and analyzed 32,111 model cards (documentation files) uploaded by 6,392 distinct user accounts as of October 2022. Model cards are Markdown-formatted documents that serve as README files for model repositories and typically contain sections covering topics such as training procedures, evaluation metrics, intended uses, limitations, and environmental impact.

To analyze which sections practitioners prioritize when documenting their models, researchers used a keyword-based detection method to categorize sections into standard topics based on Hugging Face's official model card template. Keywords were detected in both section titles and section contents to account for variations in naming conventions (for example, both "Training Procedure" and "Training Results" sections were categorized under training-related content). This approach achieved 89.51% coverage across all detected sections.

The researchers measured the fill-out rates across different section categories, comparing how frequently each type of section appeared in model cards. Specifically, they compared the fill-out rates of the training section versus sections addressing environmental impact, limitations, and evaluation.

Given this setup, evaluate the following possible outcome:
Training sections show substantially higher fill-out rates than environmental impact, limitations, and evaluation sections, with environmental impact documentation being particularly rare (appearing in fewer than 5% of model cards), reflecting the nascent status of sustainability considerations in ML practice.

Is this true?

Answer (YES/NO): YES